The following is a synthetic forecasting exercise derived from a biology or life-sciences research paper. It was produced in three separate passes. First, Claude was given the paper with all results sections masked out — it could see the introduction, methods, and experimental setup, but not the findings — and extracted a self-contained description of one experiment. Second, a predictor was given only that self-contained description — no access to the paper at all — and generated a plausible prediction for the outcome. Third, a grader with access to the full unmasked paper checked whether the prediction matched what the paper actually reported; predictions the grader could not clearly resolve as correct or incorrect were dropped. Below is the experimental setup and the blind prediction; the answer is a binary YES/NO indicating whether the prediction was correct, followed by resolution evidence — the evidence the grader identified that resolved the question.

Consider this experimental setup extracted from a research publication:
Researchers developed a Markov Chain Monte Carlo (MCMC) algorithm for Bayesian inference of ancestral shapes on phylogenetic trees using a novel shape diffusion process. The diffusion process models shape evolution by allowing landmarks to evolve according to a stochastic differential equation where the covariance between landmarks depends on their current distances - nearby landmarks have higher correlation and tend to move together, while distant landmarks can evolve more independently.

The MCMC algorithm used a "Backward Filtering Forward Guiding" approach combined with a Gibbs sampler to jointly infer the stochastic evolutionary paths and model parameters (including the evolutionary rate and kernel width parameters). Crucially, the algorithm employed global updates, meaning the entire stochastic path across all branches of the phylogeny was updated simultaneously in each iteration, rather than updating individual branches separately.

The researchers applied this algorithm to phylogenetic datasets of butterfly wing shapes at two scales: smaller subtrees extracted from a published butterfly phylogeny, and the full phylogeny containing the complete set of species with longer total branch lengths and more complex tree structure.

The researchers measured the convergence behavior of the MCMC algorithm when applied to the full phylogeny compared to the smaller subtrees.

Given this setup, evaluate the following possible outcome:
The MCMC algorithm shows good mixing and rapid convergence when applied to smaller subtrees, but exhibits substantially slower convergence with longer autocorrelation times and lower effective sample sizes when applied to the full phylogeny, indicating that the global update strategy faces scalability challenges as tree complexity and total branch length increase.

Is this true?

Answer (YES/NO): YES